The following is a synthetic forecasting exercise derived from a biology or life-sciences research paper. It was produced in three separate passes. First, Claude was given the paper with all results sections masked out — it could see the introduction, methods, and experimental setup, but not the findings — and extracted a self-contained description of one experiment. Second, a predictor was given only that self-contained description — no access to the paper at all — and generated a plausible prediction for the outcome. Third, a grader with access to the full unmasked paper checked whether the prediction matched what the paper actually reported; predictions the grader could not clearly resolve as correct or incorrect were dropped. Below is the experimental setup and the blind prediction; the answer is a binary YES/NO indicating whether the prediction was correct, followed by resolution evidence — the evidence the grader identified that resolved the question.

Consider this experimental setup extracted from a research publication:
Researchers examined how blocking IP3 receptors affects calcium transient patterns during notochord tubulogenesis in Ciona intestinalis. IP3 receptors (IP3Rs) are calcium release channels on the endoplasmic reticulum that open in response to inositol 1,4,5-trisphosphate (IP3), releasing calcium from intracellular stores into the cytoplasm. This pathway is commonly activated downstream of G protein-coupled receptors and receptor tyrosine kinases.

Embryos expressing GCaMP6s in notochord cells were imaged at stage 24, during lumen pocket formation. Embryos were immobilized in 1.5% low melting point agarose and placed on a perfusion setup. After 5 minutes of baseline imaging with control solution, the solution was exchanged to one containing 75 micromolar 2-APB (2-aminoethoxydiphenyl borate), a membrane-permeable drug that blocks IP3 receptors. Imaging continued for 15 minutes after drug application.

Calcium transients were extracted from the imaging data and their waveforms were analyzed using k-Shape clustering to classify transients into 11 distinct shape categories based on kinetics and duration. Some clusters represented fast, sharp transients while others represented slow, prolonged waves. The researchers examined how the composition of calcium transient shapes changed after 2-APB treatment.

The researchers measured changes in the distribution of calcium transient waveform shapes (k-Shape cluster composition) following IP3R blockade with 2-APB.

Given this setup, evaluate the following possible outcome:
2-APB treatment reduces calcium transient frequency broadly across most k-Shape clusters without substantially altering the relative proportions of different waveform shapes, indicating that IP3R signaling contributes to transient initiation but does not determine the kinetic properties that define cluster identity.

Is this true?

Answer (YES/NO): NO